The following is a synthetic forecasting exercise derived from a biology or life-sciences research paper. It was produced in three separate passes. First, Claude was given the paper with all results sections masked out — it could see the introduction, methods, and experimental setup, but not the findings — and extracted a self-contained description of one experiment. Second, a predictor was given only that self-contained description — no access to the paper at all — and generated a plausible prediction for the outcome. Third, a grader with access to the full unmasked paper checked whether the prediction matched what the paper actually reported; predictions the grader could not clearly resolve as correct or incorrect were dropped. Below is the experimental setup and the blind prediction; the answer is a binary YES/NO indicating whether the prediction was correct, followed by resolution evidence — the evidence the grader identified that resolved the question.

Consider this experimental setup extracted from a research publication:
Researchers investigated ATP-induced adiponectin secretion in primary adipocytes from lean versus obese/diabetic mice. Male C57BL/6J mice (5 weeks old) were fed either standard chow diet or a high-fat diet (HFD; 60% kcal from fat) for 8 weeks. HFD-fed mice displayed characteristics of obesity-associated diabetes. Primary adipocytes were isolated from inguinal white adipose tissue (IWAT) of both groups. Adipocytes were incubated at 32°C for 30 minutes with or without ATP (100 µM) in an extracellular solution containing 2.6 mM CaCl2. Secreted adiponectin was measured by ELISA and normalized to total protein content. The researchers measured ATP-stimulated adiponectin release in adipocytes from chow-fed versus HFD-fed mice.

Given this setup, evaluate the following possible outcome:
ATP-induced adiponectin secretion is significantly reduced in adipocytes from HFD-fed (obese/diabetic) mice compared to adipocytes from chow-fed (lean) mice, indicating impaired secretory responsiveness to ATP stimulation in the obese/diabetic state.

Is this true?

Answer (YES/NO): YES